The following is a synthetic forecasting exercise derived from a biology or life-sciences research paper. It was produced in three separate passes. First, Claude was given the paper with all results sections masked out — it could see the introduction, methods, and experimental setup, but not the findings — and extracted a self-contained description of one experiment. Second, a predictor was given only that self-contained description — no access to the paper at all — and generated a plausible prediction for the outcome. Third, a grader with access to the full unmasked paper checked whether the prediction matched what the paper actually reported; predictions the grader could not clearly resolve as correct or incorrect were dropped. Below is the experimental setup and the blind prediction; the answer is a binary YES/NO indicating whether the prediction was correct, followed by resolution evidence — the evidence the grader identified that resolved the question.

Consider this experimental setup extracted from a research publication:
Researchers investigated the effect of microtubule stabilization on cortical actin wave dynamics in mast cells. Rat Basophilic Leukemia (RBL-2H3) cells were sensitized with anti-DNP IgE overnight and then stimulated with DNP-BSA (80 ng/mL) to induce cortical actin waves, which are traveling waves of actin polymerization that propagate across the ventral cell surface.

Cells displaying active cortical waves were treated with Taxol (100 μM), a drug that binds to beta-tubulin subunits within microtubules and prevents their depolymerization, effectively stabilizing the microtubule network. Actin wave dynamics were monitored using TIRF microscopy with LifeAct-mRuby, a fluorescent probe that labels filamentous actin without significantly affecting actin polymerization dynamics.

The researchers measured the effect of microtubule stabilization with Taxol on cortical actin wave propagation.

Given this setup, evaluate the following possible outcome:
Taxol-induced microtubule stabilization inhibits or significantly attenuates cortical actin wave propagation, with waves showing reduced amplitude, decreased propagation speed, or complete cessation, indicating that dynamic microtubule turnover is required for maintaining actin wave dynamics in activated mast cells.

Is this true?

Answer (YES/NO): YES